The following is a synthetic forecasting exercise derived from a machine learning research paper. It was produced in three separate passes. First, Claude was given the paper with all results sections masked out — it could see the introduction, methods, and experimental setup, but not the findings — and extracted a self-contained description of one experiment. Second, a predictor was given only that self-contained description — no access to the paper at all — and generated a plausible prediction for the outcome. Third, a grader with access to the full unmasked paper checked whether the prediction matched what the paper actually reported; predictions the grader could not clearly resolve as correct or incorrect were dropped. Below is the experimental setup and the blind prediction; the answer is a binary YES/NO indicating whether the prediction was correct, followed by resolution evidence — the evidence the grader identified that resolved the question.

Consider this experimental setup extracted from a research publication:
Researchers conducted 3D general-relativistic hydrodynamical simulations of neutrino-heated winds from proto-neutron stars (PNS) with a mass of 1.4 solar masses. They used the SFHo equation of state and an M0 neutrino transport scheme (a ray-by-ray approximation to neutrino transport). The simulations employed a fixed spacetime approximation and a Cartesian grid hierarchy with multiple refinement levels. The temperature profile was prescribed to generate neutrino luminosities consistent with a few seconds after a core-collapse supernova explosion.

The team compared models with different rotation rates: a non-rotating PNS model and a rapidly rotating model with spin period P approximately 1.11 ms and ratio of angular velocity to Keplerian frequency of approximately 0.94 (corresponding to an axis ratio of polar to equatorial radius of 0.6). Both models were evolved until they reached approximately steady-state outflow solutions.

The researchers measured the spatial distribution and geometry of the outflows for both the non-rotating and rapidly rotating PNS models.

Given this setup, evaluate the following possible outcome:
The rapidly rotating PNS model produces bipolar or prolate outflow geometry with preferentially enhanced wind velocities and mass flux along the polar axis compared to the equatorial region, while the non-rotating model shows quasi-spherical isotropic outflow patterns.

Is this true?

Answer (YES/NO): NO